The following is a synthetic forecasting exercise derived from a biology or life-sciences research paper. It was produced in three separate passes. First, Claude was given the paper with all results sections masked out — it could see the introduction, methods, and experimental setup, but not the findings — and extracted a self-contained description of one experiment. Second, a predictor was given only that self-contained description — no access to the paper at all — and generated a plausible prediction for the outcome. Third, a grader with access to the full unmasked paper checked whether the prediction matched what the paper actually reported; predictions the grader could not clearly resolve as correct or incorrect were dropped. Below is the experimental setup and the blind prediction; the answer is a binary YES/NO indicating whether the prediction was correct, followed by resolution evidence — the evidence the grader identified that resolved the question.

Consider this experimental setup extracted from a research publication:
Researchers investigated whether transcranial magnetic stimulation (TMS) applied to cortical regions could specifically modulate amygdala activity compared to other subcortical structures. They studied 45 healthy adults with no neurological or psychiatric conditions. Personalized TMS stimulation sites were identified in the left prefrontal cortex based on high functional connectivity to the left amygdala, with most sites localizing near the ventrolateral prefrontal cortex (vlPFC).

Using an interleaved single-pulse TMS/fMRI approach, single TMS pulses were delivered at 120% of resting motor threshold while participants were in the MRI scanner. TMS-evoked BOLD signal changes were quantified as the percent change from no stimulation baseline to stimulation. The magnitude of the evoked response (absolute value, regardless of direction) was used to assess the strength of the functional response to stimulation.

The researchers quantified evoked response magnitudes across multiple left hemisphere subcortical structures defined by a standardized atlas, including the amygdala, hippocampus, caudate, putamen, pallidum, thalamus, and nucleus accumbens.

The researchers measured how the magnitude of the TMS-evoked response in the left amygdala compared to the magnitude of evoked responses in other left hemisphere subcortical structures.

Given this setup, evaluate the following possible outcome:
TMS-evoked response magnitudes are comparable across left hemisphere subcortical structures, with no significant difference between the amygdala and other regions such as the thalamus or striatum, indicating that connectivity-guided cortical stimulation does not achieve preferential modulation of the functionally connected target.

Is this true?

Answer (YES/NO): NO